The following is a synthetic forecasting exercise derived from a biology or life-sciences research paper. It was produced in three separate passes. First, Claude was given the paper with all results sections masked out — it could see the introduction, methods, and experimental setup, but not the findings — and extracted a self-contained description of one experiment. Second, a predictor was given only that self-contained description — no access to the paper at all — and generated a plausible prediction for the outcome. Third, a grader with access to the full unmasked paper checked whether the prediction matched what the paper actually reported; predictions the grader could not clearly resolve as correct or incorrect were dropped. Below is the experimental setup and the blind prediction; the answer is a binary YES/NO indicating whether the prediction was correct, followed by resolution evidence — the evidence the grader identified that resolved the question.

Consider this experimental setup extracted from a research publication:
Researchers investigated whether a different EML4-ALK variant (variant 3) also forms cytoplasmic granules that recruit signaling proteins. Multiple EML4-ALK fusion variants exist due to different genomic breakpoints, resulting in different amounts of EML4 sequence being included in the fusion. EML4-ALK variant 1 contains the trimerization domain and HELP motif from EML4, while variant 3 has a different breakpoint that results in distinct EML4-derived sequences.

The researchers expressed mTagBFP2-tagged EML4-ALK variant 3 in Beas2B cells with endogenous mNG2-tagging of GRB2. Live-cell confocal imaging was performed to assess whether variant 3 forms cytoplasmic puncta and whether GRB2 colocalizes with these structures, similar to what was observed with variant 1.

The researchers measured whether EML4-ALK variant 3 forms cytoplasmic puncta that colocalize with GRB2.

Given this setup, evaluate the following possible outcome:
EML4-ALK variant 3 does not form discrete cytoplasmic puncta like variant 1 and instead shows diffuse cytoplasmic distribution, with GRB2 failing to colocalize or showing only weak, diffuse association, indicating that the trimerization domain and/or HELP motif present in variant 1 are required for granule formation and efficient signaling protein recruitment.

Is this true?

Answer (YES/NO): NO